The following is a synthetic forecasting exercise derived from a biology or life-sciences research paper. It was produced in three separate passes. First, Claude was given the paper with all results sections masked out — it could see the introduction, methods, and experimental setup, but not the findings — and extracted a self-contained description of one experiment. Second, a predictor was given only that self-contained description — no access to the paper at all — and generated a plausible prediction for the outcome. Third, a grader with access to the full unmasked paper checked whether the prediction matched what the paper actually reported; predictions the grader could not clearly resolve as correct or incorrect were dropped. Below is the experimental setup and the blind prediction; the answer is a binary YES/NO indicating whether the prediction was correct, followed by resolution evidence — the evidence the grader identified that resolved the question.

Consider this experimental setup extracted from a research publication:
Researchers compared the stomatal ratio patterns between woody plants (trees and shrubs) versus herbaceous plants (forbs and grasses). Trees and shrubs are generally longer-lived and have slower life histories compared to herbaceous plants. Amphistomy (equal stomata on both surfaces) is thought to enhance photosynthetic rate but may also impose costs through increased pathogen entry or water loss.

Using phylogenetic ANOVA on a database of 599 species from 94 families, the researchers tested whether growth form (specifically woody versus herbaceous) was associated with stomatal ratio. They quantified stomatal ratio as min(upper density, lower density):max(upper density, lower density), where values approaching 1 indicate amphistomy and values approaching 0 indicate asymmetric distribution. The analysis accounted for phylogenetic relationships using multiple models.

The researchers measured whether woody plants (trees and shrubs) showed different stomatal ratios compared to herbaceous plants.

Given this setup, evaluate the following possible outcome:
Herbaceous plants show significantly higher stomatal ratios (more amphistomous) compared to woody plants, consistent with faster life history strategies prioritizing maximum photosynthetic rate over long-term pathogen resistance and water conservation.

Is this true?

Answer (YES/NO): YES